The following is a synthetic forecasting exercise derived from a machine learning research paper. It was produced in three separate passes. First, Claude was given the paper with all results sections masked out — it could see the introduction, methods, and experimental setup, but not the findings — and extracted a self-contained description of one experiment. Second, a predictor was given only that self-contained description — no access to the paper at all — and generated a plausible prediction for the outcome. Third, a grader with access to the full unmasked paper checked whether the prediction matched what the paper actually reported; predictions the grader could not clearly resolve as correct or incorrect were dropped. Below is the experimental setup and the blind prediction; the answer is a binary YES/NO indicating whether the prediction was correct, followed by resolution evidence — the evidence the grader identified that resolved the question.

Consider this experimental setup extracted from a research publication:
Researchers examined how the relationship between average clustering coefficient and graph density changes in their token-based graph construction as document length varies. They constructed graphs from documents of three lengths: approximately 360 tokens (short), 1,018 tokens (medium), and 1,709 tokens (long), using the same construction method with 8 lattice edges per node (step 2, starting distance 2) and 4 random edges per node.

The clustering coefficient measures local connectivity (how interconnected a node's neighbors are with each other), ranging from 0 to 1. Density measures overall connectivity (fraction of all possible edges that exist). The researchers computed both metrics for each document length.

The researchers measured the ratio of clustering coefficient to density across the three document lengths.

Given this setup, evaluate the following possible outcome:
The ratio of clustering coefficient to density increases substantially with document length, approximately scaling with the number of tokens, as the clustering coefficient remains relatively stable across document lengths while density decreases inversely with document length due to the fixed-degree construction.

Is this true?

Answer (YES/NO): YES